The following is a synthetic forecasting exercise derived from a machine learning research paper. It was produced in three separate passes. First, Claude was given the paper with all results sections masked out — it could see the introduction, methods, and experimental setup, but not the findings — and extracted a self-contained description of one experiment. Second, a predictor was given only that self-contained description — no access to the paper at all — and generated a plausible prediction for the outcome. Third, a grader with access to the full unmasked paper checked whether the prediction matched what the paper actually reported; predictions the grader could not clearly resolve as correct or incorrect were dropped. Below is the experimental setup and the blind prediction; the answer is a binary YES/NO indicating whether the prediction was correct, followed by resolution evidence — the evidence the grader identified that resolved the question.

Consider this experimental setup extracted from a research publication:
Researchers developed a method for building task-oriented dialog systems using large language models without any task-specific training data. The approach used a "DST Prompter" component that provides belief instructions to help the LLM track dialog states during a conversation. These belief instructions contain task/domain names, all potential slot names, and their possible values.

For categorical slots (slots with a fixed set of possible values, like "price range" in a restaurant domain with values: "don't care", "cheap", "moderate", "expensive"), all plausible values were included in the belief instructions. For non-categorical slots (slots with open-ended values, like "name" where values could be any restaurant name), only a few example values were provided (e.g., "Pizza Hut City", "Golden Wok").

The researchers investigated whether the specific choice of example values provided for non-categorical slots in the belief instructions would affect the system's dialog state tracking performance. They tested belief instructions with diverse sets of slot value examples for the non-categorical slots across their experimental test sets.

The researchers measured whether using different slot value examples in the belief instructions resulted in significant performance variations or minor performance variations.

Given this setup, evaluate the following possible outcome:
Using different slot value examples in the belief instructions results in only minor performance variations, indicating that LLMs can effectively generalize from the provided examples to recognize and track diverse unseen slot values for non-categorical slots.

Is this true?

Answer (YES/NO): YES